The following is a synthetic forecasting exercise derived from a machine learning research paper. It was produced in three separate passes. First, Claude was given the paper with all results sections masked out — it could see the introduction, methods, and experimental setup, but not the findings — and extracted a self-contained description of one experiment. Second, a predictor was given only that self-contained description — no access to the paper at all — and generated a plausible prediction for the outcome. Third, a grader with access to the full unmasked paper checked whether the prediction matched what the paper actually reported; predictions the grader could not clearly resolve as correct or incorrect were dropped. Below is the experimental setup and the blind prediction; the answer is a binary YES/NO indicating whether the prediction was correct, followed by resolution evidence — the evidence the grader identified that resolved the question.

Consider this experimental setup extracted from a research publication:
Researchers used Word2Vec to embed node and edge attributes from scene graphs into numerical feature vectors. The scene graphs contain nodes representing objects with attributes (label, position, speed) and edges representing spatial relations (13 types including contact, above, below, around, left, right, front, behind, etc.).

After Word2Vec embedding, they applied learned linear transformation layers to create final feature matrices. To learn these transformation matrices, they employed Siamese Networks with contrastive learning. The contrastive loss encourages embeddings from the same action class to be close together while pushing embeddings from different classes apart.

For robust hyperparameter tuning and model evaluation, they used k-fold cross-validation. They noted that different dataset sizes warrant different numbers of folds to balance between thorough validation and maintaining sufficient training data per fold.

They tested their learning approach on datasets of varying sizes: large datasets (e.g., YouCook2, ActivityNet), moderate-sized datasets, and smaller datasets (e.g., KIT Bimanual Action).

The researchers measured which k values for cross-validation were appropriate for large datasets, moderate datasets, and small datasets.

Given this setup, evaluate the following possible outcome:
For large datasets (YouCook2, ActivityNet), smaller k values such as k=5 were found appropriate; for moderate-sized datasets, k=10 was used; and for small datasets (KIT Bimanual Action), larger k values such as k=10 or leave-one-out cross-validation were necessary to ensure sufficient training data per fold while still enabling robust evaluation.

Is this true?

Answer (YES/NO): NO